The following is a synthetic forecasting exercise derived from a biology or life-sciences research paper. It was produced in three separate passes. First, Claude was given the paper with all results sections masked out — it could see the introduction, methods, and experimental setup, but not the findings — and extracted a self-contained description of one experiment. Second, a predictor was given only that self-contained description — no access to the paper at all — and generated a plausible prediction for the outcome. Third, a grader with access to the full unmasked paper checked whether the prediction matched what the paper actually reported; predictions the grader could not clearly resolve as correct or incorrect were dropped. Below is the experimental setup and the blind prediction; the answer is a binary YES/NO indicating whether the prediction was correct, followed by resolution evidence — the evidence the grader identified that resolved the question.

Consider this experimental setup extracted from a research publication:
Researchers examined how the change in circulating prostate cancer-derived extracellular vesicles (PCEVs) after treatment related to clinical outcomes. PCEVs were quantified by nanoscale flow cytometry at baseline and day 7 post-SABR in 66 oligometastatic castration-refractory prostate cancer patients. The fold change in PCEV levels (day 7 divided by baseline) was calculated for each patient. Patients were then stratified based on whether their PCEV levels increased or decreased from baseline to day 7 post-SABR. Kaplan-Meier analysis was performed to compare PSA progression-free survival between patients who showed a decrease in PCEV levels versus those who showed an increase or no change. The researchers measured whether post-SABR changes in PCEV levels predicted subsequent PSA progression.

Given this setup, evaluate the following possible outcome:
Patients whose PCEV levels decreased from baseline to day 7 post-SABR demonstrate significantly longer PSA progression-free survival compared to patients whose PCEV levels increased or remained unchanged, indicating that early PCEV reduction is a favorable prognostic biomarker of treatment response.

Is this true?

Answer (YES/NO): NO